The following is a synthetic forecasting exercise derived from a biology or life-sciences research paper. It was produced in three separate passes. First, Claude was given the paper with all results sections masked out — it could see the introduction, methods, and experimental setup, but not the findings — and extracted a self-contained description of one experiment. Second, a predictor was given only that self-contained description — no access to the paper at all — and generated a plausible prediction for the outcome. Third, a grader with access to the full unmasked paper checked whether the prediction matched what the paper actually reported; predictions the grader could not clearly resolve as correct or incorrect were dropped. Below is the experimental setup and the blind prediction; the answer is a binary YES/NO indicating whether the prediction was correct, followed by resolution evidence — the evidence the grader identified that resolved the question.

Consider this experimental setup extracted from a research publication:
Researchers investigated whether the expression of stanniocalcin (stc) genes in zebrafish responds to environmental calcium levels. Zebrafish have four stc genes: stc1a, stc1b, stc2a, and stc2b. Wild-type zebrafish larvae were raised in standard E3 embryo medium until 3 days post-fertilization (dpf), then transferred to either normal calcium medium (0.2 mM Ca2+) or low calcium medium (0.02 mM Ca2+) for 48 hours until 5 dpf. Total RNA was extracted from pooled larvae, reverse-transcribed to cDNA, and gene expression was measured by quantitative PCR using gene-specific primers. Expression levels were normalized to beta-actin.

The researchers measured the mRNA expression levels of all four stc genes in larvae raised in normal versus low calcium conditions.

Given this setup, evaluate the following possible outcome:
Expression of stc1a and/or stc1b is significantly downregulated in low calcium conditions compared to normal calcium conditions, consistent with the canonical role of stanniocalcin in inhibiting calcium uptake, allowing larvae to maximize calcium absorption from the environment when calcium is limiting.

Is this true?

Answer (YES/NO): YES